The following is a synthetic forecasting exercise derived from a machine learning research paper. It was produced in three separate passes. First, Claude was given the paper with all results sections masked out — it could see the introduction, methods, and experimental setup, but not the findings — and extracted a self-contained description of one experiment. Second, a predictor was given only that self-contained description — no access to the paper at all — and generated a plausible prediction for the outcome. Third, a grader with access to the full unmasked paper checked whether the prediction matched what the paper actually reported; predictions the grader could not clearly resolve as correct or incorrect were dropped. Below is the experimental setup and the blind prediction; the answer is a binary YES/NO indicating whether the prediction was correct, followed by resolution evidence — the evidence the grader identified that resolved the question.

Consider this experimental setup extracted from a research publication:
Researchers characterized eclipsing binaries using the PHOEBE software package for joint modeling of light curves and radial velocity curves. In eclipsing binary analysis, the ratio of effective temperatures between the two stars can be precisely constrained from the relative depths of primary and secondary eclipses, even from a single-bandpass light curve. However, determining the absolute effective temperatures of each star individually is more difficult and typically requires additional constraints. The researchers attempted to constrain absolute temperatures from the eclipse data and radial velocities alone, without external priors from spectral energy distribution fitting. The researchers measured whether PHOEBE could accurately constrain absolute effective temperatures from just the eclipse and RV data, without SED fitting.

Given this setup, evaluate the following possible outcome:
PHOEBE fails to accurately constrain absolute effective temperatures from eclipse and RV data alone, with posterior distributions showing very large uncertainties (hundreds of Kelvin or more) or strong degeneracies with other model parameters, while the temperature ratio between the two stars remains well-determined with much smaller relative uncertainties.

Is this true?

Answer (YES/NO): YES